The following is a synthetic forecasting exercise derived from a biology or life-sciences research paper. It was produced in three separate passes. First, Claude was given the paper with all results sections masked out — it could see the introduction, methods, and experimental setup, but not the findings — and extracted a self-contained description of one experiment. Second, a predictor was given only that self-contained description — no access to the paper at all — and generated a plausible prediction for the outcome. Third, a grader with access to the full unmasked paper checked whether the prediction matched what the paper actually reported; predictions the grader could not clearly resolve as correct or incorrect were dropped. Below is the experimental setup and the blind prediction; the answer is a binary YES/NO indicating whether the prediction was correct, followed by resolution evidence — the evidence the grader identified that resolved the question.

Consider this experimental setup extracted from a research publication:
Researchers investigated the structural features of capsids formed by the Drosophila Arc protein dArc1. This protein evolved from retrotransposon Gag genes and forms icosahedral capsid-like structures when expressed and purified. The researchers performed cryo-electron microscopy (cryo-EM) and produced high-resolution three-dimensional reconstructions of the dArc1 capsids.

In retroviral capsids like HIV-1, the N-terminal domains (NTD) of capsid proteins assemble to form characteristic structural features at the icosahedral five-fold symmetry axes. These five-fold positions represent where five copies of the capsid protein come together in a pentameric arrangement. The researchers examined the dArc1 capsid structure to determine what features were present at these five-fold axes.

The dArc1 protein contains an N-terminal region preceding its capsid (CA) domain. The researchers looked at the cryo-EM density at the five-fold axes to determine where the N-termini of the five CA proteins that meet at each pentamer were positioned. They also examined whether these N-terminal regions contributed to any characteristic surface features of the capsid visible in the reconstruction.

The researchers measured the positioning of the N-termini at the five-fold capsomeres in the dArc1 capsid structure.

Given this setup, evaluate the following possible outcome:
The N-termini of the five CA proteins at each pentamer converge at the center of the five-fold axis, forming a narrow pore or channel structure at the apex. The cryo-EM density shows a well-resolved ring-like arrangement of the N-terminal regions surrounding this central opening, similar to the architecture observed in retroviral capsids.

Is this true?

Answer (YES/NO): NO